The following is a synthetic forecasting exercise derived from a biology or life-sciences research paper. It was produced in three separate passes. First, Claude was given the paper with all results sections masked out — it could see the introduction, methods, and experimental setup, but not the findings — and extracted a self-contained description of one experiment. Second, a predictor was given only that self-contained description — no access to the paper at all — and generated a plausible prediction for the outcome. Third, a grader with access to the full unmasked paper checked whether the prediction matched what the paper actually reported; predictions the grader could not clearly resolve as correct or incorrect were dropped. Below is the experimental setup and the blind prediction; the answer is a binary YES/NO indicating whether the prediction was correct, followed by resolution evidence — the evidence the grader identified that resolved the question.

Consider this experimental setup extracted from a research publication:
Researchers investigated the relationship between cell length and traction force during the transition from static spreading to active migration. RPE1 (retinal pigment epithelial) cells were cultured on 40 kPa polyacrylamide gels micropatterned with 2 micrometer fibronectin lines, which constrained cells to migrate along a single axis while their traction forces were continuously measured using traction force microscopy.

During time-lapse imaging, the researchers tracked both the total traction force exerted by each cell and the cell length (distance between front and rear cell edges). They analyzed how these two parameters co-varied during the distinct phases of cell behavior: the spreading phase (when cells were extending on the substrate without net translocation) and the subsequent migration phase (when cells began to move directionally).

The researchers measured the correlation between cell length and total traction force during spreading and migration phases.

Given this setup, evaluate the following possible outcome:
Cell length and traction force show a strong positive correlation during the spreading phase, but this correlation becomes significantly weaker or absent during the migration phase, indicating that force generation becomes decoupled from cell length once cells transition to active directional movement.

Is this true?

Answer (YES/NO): NO